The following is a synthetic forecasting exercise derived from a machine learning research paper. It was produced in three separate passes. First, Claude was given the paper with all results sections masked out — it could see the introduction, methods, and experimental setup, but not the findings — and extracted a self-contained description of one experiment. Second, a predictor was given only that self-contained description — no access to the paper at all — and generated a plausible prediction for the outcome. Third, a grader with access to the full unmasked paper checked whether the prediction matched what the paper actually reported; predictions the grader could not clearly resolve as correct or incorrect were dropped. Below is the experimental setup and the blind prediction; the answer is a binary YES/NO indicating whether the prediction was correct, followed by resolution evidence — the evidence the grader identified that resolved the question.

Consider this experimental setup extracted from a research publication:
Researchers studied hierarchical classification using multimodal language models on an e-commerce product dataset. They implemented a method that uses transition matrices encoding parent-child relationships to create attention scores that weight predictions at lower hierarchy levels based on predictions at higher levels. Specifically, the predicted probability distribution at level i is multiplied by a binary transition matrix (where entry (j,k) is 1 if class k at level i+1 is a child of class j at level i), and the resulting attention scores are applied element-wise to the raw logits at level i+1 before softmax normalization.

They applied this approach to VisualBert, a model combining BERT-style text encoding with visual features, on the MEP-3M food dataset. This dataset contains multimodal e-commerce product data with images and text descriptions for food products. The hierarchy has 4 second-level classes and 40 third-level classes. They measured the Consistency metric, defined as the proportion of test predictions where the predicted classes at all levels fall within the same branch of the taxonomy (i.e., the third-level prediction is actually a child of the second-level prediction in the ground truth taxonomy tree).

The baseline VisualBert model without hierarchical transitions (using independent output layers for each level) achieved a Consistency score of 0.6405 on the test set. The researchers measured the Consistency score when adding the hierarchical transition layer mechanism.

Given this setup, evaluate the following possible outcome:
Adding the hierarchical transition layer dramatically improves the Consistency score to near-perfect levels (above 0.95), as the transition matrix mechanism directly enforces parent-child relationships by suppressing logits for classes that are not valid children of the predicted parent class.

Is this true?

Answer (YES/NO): NO